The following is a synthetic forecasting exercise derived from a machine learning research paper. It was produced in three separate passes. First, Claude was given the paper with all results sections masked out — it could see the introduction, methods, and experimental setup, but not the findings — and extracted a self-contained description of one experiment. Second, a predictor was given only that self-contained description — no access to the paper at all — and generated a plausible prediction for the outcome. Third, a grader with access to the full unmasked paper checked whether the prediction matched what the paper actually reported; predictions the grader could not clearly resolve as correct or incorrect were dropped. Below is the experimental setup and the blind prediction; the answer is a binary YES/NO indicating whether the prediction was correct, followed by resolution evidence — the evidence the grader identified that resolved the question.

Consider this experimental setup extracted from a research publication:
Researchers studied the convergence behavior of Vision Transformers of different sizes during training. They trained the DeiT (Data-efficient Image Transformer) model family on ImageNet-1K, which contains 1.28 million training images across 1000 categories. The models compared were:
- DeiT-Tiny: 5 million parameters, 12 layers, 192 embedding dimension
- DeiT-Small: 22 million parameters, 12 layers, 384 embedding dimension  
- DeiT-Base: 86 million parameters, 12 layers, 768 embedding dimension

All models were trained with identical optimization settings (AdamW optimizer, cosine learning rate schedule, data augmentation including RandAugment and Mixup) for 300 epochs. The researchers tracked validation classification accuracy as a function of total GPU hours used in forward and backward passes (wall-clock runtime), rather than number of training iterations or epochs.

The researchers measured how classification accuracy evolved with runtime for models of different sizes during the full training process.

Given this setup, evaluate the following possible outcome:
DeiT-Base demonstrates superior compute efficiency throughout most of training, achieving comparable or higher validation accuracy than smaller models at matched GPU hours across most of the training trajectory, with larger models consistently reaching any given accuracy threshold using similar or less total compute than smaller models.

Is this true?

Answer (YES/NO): NO